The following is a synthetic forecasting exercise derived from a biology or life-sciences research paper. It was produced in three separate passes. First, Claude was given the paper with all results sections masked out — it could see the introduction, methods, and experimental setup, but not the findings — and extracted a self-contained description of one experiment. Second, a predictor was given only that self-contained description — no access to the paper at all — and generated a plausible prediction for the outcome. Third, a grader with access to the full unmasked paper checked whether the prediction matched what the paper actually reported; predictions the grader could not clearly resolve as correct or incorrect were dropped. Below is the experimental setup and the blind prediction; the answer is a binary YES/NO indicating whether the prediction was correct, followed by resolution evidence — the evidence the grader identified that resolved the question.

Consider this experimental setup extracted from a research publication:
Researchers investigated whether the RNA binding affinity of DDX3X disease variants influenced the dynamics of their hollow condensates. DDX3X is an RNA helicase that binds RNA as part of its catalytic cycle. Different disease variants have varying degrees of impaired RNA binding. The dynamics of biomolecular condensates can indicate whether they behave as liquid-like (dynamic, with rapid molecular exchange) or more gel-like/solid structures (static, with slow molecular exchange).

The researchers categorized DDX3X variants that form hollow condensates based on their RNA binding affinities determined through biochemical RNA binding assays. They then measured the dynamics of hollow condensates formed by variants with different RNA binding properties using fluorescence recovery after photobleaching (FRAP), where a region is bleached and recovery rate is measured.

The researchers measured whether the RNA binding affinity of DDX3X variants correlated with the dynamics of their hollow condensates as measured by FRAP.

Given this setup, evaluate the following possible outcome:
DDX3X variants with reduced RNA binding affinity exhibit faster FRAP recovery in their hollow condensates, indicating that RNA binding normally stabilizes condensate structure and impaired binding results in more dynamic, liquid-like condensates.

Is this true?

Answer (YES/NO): NO